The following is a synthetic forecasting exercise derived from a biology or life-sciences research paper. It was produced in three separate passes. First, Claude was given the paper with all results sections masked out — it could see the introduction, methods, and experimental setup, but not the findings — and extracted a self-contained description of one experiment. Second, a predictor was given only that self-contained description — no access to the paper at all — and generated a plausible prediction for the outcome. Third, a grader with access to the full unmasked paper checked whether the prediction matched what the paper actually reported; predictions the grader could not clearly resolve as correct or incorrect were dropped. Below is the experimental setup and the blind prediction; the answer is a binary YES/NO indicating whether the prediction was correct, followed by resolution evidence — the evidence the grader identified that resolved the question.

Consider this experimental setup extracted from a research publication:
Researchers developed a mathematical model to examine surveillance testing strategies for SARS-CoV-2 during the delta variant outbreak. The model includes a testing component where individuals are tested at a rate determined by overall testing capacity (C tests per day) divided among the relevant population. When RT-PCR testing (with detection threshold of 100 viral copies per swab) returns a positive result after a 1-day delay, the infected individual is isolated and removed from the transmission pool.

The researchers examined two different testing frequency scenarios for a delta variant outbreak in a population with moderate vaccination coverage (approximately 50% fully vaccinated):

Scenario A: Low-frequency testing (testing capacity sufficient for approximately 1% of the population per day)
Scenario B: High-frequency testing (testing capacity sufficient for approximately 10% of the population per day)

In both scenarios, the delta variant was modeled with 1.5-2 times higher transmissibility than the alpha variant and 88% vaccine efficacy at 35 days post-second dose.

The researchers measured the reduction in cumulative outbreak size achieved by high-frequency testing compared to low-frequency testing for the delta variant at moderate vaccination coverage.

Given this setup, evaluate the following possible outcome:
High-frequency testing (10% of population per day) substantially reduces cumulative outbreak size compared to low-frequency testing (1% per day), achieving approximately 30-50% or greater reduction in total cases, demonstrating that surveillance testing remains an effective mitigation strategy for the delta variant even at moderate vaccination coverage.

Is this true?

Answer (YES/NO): NO